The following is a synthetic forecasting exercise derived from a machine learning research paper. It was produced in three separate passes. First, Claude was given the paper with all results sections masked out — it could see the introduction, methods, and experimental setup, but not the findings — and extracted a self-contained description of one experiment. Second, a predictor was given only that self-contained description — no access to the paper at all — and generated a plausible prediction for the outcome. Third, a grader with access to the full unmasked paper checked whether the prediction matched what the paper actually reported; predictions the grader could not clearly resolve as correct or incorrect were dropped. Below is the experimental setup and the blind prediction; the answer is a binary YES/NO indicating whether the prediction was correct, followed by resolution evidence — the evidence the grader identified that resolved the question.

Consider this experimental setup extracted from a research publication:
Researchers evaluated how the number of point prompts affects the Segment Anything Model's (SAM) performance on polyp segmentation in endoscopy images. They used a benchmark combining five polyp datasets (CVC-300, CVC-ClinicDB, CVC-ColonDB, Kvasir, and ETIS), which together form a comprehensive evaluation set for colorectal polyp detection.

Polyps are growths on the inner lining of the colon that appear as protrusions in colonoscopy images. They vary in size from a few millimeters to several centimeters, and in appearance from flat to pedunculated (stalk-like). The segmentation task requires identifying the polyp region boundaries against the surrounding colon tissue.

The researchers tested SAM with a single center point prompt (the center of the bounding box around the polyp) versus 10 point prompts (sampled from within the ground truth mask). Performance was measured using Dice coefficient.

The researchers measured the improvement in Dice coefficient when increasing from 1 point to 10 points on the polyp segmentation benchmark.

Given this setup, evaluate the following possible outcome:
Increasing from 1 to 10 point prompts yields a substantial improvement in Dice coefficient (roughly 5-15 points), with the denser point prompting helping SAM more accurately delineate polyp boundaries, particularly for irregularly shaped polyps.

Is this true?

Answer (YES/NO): NO